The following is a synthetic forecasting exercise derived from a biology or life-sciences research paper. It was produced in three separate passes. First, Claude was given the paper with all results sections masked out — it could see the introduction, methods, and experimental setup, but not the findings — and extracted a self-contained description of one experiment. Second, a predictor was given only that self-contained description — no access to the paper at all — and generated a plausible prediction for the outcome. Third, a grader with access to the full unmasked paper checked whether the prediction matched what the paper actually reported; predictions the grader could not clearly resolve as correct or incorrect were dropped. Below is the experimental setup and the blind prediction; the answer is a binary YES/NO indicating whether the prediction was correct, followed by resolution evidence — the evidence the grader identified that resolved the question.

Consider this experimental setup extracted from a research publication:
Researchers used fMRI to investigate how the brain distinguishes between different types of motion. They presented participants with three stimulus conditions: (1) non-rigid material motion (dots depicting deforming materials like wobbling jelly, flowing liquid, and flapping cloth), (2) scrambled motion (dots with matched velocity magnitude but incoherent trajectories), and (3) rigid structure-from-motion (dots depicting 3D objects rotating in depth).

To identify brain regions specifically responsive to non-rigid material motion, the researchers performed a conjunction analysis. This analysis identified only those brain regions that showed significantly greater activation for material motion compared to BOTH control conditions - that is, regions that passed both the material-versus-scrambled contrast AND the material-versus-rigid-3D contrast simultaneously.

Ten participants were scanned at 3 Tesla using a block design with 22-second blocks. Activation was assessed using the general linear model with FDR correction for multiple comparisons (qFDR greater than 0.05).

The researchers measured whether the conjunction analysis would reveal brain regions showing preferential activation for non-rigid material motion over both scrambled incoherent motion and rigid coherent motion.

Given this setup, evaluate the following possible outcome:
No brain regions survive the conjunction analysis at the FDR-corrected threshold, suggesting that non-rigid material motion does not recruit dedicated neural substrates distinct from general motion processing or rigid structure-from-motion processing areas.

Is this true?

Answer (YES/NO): NO